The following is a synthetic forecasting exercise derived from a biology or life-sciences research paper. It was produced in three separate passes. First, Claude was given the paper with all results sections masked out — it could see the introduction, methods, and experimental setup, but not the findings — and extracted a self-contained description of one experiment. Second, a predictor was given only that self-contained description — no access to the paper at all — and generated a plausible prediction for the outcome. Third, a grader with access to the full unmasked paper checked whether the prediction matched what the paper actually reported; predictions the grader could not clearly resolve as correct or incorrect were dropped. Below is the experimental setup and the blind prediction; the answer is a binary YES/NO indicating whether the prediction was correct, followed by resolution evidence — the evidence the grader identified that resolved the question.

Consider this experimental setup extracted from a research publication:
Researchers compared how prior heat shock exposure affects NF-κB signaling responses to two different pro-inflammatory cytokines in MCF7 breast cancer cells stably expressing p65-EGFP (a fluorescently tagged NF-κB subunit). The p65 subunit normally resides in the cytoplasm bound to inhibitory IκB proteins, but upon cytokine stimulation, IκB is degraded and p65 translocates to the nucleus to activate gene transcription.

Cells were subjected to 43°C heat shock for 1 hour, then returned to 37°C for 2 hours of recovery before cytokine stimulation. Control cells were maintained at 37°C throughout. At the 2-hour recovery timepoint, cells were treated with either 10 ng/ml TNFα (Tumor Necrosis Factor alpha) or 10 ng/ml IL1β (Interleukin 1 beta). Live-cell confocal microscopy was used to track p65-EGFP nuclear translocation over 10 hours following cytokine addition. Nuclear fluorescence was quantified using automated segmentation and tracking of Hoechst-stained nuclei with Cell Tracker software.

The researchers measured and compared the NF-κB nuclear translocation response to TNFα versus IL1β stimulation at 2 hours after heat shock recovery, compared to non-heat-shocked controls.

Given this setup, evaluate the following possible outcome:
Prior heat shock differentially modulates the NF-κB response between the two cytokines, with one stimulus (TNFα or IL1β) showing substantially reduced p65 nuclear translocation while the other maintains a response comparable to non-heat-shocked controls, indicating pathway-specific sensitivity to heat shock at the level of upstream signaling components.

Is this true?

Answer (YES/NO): NO